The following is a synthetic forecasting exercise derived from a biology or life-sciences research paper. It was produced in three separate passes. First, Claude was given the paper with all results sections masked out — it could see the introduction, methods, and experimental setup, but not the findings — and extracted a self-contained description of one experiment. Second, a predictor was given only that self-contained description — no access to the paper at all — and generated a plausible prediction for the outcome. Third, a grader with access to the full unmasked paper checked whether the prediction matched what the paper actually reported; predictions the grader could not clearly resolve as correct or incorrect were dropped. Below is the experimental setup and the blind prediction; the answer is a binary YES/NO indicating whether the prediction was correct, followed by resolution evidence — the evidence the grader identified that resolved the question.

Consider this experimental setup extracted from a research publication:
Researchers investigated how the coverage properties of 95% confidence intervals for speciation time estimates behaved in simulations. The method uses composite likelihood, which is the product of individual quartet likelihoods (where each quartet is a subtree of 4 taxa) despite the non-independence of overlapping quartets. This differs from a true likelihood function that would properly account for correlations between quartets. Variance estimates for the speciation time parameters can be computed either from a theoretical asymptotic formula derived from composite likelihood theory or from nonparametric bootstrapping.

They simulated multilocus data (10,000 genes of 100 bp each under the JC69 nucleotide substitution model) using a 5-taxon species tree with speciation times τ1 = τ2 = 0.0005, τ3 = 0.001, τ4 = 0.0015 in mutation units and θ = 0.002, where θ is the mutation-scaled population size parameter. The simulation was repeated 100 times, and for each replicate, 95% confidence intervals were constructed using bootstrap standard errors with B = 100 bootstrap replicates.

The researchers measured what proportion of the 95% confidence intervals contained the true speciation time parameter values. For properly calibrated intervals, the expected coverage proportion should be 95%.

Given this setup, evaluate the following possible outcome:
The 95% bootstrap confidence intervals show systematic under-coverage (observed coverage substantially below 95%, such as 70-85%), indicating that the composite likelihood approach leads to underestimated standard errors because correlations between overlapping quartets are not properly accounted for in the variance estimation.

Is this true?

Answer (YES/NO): NO